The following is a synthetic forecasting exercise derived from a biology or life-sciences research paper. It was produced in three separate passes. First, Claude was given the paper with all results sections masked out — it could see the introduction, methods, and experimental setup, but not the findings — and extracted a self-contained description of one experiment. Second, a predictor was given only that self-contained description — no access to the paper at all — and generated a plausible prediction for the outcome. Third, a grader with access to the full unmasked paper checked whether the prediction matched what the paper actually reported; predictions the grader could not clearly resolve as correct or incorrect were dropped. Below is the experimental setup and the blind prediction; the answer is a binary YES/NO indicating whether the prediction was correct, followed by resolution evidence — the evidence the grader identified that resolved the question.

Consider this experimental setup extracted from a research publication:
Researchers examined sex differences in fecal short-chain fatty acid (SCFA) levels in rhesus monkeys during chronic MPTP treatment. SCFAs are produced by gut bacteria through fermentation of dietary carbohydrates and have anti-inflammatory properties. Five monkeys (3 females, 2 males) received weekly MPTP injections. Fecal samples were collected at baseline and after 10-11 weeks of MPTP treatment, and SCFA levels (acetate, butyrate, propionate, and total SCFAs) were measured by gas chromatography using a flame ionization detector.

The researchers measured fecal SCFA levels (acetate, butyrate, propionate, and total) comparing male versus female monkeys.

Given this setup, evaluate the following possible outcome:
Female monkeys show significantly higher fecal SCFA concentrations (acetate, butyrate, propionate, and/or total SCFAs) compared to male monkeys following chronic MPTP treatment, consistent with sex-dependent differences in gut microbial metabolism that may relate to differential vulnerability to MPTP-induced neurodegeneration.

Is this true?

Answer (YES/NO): YES